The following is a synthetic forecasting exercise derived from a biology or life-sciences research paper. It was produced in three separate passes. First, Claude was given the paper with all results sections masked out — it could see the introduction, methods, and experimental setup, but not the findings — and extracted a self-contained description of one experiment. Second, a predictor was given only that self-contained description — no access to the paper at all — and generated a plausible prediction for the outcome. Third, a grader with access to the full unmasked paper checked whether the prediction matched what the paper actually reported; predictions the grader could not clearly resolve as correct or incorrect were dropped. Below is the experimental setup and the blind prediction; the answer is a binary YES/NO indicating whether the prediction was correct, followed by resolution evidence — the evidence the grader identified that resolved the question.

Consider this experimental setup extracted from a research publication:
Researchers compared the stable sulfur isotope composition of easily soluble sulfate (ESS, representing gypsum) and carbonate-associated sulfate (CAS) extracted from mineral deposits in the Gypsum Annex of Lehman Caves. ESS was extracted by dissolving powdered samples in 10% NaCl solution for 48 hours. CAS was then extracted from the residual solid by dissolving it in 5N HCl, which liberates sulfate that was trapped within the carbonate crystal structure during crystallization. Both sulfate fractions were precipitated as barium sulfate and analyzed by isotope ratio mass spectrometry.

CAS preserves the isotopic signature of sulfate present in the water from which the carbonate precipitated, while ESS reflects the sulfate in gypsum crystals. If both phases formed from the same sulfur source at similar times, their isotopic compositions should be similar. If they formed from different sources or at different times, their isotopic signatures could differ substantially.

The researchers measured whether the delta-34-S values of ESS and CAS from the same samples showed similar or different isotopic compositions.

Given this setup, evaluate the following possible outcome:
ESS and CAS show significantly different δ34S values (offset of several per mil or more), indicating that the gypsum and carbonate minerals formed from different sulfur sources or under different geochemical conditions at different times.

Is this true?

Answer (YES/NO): YES